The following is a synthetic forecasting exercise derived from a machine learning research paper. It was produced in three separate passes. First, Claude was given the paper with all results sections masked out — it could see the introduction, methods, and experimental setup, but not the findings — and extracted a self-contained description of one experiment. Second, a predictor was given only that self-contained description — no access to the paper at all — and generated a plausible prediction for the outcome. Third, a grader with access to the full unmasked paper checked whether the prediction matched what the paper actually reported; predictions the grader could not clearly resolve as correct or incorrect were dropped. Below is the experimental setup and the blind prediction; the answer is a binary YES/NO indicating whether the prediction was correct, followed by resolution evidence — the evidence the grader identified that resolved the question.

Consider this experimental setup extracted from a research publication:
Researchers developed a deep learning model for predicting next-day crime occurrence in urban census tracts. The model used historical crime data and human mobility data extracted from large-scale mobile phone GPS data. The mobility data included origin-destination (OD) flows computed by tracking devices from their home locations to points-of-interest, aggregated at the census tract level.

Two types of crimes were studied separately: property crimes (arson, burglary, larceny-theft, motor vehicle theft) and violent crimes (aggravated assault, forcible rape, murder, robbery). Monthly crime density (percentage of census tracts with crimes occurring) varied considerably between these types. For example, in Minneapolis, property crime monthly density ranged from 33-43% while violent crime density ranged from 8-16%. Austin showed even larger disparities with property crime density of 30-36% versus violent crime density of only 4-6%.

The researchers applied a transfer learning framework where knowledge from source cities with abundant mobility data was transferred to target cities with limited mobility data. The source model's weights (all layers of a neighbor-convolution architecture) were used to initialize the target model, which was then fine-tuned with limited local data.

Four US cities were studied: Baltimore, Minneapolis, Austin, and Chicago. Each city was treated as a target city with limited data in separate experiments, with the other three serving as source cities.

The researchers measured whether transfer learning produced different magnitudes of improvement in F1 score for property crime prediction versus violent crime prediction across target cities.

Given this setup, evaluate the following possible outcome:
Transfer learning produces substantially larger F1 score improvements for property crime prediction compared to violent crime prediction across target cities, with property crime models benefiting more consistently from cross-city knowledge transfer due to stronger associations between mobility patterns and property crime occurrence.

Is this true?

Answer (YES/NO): NO